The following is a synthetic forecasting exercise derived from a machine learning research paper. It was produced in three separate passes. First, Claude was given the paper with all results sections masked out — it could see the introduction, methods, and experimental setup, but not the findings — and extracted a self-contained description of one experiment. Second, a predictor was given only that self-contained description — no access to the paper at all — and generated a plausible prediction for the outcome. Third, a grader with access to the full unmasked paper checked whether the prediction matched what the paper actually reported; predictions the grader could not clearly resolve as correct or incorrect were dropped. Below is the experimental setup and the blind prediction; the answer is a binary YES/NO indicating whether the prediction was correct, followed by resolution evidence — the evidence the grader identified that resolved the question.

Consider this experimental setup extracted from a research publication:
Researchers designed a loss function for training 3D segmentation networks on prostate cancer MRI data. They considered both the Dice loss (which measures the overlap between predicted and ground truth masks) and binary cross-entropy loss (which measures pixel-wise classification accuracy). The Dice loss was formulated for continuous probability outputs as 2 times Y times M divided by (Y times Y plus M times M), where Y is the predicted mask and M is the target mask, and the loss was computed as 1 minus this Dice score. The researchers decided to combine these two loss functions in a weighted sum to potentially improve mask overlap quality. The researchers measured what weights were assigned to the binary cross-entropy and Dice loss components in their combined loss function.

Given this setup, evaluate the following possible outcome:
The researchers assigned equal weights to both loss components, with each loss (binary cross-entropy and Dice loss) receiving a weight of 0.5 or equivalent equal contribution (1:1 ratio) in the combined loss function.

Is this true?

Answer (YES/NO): NO